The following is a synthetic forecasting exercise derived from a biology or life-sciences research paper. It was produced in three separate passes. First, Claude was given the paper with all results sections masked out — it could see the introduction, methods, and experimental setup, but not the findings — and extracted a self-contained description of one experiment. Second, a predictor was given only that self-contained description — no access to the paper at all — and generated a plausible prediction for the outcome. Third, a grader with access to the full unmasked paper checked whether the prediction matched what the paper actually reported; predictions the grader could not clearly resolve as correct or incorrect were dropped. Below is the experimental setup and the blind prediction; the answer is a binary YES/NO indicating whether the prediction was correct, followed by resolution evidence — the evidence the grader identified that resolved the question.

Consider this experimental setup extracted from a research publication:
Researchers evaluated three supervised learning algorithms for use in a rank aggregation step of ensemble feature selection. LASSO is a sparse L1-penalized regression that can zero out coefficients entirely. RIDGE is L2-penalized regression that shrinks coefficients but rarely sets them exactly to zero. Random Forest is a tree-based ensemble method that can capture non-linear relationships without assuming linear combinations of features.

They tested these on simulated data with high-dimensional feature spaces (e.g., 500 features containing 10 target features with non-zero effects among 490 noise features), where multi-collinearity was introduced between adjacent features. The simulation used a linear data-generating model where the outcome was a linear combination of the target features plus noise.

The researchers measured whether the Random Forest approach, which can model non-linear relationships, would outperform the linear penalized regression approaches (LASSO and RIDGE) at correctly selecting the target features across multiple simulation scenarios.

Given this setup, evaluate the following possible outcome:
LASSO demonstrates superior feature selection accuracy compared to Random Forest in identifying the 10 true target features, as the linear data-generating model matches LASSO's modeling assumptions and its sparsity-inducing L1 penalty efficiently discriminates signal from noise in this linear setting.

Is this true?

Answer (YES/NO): NO